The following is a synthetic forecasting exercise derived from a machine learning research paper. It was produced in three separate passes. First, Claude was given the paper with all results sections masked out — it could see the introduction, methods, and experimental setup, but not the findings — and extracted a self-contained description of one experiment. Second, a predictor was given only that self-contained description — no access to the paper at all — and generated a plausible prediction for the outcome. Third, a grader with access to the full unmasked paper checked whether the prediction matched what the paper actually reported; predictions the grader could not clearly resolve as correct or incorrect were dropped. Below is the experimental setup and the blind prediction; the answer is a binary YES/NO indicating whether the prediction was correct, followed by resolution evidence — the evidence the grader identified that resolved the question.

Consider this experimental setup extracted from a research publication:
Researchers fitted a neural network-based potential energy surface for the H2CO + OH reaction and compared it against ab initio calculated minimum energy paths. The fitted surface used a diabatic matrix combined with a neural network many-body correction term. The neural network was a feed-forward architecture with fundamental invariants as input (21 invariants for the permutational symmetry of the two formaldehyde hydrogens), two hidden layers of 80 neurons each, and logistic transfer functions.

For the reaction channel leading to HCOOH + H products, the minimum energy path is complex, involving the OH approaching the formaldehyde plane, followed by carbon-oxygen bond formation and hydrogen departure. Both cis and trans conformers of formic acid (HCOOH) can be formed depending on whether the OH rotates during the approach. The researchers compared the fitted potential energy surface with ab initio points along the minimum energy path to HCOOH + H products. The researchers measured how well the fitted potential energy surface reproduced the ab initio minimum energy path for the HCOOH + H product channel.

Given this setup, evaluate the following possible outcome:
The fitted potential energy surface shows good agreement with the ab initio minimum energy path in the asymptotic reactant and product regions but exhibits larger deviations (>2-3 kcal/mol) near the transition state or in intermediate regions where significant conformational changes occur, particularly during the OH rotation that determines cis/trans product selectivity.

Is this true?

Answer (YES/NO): NO